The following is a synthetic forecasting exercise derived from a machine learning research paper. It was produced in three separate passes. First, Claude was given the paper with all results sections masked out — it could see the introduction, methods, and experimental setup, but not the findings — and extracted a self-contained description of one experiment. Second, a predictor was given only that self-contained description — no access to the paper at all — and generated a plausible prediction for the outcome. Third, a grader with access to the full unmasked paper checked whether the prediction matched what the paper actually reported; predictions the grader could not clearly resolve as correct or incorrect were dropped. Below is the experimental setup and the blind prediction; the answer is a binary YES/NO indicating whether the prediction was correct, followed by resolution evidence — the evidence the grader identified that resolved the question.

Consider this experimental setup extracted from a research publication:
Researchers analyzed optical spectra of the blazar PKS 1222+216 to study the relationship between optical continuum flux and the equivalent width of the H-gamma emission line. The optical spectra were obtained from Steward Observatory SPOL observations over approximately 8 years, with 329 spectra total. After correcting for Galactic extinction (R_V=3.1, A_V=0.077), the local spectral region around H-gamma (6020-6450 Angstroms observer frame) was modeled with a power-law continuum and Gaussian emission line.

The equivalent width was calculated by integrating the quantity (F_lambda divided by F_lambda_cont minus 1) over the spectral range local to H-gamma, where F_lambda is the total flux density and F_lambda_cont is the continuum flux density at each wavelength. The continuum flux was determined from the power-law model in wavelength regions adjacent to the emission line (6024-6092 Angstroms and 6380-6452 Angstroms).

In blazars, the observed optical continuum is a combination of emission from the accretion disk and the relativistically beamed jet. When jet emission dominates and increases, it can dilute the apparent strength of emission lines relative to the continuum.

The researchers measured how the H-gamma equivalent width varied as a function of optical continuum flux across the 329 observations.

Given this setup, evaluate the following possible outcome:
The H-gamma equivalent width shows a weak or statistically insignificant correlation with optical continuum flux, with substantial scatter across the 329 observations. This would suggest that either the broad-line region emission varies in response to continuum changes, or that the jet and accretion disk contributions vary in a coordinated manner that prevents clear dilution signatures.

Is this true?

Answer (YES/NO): NO